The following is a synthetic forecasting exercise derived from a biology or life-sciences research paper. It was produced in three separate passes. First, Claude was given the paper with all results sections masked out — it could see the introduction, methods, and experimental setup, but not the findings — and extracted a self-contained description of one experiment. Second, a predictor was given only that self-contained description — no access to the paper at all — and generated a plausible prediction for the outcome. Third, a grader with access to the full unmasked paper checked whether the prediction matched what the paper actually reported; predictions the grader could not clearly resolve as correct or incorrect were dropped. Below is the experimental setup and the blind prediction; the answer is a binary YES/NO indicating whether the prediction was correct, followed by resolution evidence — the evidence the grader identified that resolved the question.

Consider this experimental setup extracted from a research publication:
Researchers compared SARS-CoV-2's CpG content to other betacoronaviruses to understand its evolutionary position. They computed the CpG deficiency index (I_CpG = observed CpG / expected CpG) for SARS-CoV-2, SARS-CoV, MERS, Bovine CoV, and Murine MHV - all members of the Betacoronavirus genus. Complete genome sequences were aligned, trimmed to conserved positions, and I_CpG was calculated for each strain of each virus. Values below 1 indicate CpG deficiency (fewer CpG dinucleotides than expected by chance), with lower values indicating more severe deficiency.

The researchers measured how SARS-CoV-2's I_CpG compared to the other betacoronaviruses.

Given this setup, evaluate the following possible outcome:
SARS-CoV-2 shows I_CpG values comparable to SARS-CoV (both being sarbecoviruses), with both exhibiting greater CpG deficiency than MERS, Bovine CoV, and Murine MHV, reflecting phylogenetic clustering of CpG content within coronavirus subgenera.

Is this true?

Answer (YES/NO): NO